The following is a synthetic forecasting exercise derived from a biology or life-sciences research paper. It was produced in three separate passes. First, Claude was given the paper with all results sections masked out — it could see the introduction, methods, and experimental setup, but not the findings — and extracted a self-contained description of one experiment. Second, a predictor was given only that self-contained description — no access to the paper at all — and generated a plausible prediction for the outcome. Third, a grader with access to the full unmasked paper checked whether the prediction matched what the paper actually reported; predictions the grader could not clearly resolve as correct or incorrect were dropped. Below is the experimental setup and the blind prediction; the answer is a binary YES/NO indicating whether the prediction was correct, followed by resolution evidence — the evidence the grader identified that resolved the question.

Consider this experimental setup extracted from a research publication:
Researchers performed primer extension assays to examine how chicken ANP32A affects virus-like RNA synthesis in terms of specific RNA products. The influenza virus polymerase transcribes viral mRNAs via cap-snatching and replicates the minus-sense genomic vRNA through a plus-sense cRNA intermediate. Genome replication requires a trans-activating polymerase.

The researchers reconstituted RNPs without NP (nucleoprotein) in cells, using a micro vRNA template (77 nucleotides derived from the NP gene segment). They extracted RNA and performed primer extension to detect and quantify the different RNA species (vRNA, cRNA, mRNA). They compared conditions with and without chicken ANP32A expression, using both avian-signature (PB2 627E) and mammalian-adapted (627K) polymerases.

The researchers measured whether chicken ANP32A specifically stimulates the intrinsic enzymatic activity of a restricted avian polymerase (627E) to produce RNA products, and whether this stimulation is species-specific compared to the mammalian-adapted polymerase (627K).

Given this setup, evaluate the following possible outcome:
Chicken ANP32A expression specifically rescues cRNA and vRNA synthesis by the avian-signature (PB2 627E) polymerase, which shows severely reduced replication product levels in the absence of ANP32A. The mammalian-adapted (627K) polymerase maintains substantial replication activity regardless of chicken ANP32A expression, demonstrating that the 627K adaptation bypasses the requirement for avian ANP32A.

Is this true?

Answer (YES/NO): NO